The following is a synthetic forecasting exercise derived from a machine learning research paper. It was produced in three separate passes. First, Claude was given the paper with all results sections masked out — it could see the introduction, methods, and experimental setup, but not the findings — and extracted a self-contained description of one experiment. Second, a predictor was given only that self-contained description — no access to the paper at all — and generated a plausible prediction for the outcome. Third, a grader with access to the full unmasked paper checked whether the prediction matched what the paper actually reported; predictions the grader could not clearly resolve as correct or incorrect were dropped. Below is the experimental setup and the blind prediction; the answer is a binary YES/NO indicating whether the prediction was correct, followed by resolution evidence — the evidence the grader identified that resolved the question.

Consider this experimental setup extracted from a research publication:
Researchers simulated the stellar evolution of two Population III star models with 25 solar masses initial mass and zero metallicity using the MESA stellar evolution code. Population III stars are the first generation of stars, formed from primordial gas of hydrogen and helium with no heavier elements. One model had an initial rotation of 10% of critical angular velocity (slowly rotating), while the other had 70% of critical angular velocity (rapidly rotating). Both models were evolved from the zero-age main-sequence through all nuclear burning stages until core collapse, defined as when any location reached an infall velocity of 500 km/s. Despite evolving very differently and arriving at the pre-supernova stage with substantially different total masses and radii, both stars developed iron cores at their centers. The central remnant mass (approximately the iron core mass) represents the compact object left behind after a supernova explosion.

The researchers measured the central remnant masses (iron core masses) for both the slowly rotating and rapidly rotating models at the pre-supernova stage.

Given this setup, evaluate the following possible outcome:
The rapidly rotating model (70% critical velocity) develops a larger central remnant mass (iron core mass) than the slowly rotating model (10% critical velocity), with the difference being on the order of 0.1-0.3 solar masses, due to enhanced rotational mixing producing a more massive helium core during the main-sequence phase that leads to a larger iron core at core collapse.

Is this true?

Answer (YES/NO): NO